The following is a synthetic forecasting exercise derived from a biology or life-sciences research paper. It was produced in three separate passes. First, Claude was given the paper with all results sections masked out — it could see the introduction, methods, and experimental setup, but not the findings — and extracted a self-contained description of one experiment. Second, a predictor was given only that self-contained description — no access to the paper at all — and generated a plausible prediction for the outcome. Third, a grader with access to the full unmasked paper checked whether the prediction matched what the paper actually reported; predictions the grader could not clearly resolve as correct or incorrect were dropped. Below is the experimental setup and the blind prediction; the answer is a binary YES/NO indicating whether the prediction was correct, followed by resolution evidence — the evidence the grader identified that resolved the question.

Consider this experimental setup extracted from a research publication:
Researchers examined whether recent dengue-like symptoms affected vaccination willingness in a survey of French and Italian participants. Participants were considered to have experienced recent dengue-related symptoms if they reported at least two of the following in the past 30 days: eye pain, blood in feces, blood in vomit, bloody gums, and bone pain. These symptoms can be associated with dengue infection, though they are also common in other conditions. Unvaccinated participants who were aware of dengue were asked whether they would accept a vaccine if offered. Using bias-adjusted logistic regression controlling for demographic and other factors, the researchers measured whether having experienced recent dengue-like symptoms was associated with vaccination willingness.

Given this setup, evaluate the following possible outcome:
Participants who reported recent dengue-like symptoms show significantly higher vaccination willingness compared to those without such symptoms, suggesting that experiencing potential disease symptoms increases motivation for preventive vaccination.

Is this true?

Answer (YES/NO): NO